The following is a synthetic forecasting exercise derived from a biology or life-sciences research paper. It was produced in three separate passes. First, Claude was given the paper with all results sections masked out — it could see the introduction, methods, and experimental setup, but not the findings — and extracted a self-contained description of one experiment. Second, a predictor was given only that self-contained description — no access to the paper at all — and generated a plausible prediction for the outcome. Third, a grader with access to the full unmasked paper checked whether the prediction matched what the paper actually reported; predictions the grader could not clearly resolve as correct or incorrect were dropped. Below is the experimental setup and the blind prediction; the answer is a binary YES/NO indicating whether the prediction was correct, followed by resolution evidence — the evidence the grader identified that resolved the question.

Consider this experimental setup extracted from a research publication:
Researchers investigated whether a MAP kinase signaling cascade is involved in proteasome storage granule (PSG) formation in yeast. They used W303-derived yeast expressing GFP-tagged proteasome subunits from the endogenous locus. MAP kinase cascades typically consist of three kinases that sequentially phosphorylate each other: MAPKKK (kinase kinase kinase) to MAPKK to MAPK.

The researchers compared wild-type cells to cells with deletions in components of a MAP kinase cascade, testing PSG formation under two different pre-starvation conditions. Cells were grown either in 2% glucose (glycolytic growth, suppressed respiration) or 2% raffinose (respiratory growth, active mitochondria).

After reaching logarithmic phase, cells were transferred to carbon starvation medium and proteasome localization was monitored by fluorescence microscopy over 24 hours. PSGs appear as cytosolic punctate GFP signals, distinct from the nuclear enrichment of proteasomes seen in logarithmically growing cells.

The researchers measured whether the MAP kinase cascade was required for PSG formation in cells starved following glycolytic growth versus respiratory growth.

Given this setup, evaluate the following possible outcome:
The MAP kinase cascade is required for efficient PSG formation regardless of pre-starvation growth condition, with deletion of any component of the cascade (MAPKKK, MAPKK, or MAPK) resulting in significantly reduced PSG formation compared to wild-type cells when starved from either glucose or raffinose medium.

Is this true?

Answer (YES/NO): NO